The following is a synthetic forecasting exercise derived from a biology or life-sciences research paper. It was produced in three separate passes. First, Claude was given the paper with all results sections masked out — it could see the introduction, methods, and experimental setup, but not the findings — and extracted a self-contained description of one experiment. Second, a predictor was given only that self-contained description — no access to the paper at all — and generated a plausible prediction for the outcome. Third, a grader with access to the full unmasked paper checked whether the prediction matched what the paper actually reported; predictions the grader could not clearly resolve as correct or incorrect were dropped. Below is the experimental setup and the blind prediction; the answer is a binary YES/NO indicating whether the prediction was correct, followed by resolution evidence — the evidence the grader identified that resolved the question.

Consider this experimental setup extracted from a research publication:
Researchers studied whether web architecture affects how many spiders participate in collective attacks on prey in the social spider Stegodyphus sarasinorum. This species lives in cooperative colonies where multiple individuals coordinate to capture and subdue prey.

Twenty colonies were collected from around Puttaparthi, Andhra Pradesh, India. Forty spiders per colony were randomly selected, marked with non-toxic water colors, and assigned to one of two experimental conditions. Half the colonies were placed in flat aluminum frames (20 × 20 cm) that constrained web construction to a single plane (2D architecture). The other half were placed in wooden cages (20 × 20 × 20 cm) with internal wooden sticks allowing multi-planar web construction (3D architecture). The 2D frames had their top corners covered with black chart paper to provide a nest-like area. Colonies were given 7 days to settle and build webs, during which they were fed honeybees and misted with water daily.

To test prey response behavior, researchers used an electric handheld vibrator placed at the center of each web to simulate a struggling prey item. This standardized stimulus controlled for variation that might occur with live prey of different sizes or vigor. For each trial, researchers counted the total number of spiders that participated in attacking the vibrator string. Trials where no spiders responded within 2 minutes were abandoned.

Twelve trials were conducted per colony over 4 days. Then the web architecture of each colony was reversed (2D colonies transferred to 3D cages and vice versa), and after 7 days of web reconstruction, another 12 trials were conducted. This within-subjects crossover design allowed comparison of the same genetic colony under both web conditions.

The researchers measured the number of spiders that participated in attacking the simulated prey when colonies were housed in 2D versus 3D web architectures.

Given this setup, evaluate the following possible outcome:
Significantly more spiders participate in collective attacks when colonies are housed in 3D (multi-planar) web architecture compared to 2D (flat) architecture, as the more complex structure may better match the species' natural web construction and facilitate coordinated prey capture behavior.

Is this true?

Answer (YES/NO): NO